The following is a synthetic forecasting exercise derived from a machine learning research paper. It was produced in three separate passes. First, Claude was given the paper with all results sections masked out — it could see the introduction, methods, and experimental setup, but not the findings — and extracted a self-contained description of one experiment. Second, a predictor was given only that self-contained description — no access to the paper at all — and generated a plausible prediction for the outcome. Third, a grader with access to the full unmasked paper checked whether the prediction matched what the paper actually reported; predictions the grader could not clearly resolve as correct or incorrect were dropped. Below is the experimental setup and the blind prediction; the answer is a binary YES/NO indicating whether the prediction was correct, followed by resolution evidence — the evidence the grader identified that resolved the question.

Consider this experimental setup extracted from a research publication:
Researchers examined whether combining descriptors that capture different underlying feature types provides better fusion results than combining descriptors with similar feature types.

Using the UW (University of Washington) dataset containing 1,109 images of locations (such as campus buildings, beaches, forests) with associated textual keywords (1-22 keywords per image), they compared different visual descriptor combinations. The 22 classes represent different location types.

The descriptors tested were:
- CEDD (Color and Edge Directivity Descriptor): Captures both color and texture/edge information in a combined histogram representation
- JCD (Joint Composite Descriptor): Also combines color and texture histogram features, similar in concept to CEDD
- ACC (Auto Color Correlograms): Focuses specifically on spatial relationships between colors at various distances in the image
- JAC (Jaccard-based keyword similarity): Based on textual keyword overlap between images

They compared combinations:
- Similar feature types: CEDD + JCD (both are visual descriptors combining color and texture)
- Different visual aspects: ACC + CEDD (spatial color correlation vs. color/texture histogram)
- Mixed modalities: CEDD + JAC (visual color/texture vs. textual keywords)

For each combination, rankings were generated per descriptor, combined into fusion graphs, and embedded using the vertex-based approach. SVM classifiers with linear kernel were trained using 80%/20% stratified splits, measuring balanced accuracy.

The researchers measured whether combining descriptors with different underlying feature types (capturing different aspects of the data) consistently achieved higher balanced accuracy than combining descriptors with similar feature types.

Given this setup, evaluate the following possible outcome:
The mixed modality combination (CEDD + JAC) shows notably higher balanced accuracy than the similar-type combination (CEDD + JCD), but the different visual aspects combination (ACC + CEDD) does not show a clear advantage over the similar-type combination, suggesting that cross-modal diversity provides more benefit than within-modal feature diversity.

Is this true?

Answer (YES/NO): NO